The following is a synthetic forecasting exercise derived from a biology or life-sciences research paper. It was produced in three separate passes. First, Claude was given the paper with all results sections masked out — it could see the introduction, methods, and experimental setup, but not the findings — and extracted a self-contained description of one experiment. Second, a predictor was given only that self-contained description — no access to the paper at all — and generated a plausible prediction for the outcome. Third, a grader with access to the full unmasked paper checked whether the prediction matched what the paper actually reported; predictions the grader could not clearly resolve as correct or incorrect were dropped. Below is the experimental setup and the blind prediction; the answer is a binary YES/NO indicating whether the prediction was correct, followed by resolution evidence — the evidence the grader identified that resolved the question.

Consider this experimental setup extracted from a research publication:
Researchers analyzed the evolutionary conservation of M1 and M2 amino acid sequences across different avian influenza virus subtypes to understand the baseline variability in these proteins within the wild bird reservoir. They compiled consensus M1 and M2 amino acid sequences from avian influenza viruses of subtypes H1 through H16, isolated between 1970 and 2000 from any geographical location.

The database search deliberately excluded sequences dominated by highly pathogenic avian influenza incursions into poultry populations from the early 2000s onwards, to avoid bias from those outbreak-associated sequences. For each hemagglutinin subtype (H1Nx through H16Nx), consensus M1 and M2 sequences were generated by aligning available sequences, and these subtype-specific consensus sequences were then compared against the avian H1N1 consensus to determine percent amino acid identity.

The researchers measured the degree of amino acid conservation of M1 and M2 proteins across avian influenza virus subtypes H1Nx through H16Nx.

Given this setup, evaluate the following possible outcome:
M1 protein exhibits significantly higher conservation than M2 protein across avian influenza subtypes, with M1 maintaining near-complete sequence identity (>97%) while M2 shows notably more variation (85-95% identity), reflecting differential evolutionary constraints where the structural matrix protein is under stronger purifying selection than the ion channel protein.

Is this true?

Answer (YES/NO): NO